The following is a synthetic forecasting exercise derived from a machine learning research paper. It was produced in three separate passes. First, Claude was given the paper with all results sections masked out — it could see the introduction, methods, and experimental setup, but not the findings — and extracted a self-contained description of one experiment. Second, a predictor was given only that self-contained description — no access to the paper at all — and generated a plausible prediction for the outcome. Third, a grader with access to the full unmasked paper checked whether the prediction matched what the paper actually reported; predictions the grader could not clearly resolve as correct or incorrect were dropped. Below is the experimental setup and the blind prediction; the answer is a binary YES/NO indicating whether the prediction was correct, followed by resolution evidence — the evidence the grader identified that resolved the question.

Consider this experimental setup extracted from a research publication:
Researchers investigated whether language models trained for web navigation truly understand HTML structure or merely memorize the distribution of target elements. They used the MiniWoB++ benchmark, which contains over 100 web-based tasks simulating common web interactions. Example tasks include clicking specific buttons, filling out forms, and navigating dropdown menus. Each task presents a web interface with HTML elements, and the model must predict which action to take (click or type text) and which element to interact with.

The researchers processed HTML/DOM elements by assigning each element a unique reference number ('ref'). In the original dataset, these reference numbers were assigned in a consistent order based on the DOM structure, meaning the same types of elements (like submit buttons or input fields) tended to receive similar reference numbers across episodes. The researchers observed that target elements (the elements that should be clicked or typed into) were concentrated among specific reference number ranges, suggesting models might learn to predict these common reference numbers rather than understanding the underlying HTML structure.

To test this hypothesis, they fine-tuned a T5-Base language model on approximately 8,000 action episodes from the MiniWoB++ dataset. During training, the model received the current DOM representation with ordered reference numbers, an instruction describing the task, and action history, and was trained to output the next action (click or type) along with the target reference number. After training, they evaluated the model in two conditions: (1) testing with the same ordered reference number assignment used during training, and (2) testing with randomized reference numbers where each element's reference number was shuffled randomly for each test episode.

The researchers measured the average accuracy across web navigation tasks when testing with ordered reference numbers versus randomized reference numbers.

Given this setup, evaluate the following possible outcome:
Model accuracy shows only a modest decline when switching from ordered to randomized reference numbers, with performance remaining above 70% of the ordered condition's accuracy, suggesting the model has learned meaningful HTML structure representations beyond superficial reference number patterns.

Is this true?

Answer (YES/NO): NO